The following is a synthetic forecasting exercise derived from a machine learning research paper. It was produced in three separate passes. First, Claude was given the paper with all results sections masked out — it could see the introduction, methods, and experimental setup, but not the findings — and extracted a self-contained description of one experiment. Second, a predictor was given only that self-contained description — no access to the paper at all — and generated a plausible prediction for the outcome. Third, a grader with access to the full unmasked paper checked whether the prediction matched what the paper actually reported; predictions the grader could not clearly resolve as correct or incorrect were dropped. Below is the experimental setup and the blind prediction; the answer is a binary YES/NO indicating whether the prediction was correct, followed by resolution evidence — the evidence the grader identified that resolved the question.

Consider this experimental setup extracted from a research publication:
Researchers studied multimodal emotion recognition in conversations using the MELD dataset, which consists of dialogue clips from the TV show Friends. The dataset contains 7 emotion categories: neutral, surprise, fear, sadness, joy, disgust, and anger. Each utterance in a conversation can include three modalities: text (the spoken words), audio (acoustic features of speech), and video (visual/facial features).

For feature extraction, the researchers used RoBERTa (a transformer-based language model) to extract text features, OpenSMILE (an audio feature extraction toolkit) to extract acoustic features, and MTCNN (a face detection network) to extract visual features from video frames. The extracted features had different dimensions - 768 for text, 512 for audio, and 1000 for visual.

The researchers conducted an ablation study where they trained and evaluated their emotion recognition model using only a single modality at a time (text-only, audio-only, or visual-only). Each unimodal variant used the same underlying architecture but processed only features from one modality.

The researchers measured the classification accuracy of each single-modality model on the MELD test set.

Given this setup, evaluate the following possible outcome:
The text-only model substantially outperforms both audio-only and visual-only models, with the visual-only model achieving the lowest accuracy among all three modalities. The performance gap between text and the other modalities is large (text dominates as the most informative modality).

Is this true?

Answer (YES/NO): YES